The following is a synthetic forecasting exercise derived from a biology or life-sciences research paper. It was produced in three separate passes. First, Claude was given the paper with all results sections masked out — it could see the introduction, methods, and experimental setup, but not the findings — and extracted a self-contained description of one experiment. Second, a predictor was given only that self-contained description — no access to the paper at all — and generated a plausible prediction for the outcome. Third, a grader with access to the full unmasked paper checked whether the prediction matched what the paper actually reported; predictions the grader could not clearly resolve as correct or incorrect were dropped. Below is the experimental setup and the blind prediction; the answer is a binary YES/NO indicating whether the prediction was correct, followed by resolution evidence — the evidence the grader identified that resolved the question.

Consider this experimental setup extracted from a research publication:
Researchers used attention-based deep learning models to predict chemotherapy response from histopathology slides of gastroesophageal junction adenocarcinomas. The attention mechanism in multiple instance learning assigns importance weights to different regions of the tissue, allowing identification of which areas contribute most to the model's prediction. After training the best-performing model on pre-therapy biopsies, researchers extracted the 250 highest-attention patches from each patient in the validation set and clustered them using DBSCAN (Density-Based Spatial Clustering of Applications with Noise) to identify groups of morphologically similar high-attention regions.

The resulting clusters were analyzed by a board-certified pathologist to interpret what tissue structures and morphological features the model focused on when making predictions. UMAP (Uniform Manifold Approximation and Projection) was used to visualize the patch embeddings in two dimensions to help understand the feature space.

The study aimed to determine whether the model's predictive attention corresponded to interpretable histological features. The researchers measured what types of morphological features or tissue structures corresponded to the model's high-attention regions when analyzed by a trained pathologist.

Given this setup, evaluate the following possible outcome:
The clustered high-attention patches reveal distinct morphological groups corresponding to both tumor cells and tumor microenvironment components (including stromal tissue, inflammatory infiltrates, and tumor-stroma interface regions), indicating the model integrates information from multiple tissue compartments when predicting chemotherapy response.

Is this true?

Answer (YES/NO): NO